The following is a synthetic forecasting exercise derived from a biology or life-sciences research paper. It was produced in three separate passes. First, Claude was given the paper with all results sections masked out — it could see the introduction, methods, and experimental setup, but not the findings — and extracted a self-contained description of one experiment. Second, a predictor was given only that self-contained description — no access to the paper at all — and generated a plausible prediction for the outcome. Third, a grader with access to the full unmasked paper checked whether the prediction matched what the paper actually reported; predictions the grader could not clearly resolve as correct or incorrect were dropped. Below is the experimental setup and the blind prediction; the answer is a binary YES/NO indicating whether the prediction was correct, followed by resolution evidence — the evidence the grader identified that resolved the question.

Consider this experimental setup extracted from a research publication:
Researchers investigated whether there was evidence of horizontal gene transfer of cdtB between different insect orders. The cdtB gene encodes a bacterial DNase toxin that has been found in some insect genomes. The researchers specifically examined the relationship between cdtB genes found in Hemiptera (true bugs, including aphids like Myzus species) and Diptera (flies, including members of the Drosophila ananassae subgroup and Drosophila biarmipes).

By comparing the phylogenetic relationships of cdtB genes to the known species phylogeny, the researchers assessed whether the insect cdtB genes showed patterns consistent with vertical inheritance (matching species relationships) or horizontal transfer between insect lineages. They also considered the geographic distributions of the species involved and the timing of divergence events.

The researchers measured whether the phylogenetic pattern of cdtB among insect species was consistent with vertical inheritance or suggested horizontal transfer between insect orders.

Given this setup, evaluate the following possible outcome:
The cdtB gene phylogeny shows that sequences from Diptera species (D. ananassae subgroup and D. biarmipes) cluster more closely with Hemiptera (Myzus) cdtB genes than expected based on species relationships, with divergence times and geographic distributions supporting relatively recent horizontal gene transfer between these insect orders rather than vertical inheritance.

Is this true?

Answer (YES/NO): YES